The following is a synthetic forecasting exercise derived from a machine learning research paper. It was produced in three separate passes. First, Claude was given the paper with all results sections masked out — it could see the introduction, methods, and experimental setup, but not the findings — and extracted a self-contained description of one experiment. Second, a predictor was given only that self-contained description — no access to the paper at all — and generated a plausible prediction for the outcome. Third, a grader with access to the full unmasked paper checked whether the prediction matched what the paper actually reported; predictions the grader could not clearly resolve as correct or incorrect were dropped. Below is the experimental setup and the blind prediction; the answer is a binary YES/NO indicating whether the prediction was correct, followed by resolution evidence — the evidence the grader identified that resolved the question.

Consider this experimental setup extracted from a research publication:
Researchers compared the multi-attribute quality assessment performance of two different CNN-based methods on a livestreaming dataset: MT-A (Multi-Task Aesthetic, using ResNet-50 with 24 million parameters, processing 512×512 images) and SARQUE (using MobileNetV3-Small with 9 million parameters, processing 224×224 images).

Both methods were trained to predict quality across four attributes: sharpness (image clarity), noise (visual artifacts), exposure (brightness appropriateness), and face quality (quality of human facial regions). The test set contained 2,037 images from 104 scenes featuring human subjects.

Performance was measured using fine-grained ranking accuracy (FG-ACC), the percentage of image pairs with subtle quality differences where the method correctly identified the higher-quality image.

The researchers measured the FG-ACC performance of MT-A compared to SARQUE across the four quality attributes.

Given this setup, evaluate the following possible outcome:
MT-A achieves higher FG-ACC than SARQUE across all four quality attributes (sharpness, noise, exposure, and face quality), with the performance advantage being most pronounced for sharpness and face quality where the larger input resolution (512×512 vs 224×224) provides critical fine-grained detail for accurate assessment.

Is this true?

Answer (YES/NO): YES